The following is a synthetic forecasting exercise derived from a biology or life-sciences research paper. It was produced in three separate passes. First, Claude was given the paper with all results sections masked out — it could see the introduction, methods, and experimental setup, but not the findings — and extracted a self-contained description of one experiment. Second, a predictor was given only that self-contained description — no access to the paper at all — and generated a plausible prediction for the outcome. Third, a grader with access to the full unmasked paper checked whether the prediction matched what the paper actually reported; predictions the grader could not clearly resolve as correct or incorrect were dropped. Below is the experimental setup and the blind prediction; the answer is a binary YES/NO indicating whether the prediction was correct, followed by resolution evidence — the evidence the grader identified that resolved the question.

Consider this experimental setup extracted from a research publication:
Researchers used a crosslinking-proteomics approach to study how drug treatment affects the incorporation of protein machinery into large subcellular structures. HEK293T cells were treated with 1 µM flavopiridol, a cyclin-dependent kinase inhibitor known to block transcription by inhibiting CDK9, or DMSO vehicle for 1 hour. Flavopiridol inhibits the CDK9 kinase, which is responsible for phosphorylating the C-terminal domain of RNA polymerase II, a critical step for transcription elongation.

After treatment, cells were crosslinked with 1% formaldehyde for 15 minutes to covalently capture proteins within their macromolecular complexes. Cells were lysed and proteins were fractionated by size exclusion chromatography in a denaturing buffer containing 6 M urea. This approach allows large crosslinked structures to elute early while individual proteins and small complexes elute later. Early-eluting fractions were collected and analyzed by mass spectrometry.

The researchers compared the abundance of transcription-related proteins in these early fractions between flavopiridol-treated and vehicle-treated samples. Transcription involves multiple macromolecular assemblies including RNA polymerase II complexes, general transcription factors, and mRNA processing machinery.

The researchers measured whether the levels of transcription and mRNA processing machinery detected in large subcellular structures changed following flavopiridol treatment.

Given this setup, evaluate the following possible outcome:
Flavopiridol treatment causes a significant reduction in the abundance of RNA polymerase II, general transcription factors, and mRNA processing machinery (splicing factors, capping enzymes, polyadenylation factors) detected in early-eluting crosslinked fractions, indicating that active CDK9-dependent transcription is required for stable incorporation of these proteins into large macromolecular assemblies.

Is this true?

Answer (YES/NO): NO